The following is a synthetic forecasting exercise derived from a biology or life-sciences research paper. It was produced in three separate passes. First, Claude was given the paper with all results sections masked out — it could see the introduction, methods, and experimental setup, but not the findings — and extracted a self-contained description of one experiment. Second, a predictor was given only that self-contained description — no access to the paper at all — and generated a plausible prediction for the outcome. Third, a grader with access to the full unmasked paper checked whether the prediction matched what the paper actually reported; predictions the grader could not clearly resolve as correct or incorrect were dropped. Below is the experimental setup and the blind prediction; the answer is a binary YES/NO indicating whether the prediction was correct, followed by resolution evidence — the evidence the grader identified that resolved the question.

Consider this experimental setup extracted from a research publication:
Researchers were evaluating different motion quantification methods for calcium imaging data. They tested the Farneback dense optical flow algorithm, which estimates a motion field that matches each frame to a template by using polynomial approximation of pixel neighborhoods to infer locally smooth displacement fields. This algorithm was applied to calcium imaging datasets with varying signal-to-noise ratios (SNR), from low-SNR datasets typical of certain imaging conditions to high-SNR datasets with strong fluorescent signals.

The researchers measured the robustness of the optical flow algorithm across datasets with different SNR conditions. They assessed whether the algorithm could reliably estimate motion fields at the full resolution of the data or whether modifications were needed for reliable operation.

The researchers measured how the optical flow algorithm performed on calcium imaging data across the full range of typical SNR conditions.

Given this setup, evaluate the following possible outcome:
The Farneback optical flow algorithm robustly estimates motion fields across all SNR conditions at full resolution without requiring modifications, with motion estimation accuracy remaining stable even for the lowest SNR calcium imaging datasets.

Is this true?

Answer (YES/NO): NO